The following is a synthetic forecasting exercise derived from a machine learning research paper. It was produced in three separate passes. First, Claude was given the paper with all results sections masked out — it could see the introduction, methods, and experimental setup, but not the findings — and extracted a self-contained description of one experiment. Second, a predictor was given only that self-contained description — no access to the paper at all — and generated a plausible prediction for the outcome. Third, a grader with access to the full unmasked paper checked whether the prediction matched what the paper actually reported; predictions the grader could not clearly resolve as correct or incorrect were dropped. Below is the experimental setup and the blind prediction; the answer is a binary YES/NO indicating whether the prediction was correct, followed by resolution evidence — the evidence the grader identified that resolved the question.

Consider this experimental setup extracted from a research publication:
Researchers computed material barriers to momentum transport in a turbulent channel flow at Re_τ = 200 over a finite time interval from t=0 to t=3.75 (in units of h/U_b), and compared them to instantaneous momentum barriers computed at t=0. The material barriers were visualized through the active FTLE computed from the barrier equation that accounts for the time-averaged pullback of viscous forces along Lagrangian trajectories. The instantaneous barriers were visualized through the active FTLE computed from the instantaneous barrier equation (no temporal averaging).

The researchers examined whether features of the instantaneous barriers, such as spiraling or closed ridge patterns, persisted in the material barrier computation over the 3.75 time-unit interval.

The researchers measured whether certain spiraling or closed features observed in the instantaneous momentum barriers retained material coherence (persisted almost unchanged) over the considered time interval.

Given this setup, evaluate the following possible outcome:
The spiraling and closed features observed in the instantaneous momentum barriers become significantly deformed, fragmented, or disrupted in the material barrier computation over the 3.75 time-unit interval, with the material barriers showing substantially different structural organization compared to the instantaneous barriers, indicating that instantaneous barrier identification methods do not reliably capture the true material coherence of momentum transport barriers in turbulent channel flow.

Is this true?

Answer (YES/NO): NO